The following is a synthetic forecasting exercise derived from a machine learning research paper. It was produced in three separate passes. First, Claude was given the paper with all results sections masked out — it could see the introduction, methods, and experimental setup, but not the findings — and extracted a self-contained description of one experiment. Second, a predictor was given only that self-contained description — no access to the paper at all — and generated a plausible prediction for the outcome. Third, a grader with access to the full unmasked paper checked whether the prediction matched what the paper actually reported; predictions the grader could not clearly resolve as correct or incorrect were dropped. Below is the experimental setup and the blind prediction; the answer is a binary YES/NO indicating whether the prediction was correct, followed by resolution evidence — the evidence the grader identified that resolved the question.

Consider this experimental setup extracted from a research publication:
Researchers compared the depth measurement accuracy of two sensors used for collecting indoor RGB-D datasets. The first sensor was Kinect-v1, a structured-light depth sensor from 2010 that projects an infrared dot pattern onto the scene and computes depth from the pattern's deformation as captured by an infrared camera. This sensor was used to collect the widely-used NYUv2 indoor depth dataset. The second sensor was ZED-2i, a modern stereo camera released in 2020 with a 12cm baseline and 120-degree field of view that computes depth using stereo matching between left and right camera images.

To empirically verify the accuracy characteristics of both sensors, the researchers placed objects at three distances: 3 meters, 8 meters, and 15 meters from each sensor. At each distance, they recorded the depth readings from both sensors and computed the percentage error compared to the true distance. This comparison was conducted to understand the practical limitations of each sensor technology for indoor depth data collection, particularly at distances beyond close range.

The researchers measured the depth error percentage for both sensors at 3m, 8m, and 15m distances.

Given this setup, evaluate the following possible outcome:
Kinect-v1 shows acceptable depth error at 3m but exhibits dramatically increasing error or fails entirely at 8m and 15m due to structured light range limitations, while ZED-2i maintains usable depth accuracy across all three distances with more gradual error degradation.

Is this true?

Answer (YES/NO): YES